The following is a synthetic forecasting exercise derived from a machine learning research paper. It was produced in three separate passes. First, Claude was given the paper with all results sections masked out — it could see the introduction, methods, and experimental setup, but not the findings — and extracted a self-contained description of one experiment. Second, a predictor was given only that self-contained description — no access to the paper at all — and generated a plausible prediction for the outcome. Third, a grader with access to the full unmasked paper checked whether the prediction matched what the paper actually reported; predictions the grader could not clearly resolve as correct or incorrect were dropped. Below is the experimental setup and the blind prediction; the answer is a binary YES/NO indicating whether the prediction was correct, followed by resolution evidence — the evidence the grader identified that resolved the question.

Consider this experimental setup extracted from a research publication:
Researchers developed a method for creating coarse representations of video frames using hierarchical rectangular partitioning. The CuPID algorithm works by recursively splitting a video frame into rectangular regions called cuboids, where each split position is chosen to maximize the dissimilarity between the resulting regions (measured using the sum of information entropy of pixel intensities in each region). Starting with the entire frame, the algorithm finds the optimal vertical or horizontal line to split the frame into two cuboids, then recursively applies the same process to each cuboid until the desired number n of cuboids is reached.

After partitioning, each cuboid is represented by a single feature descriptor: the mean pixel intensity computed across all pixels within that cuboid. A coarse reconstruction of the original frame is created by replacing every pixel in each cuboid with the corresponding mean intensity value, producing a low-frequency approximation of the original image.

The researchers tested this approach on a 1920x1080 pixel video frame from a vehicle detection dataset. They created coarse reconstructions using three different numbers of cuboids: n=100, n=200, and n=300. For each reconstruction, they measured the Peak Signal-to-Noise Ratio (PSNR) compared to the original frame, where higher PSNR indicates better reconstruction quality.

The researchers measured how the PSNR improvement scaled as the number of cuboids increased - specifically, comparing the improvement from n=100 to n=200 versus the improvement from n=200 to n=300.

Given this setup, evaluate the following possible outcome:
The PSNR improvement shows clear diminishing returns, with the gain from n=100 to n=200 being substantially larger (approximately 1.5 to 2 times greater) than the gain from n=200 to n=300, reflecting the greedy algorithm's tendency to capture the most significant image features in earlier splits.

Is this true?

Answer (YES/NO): NO